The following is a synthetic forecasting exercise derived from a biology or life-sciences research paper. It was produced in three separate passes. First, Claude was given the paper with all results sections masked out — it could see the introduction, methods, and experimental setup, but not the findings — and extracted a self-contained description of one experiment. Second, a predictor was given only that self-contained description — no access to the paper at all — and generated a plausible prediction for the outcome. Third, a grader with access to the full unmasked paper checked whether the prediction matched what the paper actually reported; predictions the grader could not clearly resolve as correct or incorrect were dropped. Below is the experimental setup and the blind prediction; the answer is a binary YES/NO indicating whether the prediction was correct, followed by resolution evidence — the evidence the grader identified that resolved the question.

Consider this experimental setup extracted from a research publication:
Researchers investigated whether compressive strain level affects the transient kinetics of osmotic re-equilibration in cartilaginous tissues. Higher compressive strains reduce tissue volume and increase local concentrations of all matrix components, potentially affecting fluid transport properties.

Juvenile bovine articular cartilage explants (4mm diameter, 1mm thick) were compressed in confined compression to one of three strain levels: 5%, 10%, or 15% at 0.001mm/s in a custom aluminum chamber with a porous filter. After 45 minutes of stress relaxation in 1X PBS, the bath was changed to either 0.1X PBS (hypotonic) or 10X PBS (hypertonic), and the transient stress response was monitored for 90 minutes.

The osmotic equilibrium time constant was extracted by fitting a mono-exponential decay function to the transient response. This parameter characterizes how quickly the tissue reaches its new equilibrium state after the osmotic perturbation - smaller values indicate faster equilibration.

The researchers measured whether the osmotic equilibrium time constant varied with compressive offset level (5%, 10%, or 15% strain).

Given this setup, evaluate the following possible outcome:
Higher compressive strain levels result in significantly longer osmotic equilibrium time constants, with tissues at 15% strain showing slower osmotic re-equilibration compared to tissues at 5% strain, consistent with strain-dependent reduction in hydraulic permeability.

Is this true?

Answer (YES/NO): NO